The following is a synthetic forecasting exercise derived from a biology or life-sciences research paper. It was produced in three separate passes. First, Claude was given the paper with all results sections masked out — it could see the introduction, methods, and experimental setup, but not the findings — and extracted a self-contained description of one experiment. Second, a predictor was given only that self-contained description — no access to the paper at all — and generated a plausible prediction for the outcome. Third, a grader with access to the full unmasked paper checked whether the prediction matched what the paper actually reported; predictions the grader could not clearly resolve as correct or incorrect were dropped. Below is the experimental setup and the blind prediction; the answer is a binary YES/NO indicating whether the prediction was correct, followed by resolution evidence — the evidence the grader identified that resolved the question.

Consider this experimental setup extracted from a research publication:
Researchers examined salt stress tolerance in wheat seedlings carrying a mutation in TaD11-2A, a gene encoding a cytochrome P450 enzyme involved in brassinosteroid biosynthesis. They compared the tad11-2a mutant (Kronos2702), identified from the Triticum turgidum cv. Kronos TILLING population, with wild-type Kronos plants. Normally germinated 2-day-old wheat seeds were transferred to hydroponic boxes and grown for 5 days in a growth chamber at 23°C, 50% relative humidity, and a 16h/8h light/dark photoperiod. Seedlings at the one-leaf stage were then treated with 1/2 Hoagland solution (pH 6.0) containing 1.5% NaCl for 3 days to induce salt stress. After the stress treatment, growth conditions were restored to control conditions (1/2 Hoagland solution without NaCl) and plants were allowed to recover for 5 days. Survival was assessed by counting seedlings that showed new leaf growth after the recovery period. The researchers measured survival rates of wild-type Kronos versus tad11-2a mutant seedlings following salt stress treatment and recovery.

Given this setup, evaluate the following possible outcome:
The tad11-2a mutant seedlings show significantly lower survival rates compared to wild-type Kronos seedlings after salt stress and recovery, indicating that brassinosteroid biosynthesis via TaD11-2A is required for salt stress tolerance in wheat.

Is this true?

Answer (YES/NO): YES